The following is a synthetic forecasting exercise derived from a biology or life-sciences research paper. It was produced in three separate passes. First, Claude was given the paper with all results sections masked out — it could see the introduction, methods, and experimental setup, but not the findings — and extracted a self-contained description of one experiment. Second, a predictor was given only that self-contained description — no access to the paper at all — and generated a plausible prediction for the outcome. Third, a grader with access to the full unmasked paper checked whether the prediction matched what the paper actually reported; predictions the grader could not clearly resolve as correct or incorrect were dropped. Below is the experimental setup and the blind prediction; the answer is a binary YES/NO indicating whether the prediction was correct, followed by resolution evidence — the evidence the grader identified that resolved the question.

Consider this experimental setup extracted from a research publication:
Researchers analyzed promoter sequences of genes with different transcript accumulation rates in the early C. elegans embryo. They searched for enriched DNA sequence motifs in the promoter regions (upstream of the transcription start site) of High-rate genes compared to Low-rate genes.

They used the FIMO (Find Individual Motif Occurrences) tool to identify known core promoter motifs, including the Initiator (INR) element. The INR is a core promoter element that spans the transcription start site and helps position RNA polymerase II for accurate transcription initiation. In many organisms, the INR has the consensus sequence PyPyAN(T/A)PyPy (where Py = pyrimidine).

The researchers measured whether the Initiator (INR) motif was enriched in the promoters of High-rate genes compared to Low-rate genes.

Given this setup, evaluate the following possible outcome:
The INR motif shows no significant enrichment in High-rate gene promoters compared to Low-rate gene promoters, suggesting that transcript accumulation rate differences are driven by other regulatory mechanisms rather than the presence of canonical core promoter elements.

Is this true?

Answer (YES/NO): NO